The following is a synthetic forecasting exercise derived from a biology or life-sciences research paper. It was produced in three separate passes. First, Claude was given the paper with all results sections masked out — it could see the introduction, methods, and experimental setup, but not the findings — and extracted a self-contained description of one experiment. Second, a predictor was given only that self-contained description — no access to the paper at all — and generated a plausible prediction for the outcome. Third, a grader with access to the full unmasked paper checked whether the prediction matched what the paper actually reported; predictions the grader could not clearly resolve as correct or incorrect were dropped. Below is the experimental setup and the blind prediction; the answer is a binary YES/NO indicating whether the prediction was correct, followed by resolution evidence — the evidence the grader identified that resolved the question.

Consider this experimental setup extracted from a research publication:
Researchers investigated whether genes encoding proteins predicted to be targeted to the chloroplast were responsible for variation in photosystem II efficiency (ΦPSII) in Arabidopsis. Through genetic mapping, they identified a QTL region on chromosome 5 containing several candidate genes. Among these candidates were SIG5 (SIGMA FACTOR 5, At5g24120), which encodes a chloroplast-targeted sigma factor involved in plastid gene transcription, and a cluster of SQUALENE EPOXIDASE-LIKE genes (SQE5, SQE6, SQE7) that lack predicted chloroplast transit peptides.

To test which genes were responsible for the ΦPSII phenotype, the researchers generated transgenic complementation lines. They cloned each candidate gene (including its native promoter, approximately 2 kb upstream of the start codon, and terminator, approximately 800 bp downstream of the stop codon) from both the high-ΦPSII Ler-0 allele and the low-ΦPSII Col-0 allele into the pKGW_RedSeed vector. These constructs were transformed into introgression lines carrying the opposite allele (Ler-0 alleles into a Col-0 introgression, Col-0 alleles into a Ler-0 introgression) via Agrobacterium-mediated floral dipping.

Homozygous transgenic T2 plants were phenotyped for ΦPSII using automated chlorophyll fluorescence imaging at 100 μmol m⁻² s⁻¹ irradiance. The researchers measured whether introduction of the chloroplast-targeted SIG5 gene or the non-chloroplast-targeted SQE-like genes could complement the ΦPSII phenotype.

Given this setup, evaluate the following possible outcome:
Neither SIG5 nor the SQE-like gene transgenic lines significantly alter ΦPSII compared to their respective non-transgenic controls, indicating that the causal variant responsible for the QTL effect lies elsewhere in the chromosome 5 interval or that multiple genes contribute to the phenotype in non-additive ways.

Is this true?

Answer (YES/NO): NO